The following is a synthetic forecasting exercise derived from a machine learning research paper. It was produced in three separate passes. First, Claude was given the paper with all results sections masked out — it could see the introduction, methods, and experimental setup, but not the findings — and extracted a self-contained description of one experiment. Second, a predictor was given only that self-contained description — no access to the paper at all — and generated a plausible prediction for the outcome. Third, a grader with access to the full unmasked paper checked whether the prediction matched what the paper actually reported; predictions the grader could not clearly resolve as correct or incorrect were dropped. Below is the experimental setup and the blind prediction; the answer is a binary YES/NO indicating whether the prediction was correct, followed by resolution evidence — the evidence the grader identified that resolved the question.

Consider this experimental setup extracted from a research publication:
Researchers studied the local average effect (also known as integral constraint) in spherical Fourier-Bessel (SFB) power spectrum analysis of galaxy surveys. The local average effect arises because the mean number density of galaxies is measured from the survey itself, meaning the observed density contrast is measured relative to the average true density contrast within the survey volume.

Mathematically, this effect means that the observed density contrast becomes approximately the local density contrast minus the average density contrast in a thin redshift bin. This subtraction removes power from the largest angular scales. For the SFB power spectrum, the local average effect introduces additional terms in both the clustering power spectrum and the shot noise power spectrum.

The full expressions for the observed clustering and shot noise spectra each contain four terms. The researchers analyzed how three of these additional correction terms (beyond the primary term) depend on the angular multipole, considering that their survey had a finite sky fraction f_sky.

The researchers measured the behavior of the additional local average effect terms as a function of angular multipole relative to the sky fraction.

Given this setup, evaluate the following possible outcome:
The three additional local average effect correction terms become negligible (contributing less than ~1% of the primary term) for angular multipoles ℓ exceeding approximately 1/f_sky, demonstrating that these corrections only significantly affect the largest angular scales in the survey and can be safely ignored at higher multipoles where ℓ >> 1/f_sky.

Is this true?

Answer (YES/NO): NO